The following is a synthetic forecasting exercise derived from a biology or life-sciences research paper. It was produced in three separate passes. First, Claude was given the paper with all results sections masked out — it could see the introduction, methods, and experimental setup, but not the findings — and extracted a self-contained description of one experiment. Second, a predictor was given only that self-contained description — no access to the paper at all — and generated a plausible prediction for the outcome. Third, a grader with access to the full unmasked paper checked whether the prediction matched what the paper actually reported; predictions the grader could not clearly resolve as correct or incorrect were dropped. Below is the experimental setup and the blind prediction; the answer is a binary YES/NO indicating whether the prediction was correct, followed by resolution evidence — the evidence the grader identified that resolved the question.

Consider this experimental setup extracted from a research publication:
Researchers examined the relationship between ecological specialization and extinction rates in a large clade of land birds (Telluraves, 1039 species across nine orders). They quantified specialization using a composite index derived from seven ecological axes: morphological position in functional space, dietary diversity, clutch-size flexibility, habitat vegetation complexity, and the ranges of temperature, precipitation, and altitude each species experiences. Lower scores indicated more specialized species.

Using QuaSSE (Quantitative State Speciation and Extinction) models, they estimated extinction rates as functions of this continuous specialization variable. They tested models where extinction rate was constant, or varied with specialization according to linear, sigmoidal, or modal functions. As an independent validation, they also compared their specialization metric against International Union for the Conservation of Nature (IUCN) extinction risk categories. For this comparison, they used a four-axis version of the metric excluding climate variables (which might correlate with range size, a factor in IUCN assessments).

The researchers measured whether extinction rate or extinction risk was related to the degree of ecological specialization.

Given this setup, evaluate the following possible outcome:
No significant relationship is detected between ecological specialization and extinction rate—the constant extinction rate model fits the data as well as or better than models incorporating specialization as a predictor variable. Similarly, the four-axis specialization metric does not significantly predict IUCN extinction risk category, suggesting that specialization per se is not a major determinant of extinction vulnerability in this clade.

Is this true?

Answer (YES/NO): NO